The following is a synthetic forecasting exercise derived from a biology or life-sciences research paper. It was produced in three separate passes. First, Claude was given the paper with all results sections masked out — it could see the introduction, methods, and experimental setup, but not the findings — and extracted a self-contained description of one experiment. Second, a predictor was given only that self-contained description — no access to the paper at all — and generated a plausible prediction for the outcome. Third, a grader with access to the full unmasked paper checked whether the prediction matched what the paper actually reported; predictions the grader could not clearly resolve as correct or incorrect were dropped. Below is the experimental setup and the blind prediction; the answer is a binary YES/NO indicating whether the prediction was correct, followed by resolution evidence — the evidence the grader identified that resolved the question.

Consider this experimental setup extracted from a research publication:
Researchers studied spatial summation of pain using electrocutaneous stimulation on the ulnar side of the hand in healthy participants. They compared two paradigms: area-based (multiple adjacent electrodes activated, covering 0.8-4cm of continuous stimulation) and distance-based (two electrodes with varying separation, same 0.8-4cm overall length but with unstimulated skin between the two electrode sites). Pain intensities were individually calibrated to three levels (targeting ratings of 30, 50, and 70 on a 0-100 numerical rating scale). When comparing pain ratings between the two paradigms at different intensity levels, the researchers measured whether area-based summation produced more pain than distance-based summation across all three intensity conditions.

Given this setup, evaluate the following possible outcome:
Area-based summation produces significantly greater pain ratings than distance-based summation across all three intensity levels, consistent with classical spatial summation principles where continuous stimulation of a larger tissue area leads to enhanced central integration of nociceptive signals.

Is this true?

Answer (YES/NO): NO